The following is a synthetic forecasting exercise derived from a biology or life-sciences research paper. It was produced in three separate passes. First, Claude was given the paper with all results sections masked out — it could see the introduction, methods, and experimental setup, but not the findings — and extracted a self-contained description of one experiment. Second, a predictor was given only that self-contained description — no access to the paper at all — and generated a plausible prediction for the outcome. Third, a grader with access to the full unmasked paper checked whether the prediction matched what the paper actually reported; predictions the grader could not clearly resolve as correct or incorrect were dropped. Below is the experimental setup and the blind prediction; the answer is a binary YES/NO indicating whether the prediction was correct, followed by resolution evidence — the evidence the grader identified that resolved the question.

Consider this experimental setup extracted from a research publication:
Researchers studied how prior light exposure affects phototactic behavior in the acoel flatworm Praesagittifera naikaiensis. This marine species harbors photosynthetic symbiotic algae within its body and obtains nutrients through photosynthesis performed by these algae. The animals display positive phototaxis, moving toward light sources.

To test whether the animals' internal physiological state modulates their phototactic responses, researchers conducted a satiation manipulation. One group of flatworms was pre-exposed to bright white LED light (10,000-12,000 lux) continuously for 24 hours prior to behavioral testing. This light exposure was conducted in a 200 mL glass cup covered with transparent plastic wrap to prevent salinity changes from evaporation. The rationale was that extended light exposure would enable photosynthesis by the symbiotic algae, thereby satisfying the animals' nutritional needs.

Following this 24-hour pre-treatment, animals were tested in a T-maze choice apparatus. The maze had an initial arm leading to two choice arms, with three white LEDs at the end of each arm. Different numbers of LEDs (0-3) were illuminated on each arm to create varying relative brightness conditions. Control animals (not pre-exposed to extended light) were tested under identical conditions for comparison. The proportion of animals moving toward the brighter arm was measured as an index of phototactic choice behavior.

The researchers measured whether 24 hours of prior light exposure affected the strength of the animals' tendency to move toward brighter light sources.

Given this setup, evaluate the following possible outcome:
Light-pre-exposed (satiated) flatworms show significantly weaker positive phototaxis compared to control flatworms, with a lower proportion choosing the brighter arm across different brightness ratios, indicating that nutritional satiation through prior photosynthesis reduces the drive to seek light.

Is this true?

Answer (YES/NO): YES